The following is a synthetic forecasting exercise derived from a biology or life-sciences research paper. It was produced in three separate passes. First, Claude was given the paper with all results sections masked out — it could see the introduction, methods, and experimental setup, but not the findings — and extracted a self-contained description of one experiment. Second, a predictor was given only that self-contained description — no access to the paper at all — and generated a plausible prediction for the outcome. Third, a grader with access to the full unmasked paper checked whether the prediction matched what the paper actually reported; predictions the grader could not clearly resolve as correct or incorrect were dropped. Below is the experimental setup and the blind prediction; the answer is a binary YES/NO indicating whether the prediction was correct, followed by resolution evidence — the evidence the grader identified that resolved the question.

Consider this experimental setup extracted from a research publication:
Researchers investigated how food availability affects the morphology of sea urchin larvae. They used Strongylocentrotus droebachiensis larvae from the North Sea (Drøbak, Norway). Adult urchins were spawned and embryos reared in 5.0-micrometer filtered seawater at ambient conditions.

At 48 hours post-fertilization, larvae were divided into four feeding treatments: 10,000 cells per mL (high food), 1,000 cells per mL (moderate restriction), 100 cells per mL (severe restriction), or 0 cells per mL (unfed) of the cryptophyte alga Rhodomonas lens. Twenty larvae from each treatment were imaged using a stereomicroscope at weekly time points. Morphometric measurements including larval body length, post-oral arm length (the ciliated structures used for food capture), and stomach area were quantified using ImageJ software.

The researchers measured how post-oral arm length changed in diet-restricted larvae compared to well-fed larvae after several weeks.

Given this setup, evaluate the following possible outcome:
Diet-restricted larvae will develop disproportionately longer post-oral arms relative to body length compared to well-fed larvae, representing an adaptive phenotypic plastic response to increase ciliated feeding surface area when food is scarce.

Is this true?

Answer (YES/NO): NO